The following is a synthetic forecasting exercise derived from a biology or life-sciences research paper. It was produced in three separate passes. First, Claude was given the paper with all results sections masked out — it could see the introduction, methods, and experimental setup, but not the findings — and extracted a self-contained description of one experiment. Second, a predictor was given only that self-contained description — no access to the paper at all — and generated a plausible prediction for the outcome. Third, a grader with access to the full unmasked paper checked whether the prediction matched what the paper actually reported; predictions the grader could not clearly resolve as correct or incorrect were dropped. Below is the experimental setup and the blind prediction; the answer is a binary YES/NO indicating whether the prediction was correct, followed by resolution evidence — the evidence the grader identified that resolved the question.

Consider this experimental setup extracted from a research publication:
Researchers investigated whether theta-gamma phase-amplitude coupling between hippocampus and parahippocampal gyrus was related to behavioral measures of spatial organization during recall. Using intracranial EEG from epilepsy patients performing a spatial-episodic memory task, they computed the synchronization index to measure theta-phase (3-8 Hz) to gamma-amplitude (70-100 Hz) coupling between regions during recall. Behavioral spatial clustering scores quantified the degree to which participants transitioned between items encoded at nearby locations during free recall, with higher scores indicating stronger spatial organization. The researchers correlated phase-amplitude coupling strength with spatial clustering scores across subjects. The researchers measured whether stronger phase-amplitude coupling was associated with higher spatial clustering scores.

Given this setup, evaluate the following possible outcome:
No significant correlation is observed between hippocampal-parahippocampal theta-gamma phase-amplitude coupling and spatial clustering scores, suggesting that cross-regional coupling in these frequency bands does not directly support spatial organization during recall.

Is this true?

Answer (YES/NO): YES